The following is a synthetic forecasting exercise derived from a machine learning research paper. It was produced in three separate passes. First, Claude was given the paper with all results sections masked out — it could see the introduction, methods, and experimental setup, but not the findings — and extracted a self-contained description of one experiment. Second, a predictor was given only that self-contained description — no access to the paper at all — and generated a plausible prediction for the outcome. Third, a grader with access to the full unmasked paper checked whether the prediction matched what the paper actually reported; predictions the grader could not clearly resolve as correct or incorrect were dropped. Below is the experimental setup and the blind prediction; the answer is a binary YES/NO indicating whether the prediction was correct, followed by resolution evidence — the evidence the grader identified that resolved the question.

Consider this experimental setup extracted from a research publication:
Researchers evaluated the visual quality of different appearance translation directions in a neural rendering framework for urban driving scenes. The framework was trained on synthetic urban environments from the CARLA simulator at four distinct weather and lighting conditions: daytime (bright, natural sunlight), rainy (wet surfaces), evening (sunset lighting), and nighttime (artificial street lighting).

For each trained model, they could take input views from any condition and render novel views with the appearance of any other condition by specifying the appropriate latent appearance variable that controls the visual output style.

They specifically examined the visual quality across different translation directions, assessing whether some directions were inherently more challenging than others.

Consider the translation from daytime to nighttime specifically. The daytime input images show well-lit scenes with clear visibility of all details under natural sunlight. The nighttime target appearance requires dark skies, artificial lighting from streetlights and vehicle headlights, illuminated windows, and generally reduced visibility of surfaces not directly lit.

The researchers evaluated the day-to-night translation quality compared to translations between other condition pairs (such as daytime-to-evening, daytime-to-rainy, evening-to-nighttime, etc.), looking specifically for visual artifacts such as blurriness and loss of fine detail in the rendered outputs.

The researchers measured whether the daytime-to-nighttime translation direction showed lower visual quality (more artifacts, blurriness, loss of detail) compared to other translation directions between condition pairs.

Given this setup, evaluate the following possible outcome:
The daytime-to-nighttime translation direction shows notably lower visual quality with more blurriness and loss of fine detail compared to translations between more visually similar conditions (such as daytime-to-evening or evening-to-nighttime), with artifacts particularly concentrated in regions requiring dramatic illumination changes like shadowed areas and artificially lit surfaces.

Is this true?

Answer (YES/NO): NO